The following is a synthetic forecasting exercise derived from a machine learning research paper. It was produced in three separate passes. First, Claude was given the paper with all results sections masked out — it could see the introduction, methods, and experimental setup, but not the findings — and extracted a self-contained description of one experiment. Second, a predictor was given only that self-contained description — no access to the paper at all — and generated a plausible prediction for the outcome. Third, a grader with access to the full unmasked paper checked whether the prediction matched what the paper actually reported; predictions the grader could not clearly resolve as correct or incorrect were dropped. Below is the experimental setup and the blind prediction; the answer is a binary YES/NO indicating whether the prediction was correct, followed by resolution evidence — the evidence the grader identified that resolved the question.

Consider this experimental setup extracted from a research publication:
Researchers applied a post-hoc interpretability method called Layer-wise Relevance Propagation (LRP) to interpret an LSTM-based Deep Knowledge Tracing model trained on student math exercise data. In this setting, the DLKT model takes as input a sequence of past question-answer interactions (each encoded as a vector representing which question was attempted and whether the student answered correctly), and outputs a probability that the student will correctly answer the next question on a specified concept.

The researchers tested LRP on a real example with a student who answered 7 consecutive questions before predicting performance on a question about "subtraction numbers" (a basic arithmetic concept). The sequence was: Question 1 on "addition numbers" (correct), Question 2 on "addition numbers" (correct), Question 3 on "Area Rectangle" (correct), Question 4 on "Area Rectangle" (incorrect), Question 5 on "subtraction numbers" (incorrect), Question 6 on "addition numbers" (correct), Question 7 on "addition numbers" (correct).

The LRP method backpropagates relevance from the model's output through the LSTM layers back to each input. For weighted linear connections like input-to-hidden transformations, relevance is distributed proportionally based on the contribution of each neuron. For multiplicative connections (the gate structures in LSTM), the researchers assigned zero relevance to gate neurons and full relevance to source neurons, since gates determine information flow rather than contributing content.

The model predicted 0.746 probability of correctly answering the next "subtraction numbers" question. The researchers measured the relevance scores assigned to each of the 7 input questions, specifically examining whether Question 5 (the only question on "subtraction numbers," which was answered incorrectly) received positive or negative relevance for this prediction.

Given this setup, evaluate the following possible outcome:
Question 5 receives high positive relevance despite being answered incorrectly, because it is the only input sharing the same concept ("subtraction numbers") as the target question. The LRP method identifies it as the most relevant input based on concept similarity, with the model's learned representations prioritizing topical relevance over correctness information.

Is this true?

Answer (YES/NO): NO